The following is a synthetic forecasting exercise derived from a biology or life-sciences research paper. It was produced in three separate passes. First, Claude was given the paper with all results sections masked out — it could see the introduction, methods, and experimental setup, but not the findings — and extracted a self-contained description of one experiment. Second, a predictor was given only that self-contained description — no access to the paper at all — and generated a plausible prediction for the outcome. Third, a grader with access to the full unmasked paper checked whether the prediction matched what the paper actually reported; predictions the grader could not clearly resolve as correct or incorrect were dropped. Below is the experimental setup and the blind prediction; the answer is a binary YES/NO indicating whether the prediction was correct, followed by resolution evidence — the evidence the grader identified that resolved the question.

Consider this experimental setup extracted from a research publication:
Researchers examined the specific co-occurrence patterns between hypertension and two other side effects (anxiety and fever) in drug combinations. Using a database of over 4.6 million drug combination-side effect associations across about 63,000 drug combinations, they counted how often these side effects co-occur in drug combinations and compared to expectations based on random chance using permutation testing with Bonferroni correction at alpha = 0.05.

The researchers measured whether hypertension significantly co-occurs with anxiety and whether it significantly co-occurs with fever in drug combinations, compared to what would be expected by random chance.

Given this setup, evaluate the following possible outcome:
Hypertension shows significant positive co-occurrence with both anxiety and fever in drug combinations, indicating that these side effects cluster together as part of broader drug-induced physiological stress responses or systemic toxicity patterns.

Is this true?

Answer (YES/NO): NO